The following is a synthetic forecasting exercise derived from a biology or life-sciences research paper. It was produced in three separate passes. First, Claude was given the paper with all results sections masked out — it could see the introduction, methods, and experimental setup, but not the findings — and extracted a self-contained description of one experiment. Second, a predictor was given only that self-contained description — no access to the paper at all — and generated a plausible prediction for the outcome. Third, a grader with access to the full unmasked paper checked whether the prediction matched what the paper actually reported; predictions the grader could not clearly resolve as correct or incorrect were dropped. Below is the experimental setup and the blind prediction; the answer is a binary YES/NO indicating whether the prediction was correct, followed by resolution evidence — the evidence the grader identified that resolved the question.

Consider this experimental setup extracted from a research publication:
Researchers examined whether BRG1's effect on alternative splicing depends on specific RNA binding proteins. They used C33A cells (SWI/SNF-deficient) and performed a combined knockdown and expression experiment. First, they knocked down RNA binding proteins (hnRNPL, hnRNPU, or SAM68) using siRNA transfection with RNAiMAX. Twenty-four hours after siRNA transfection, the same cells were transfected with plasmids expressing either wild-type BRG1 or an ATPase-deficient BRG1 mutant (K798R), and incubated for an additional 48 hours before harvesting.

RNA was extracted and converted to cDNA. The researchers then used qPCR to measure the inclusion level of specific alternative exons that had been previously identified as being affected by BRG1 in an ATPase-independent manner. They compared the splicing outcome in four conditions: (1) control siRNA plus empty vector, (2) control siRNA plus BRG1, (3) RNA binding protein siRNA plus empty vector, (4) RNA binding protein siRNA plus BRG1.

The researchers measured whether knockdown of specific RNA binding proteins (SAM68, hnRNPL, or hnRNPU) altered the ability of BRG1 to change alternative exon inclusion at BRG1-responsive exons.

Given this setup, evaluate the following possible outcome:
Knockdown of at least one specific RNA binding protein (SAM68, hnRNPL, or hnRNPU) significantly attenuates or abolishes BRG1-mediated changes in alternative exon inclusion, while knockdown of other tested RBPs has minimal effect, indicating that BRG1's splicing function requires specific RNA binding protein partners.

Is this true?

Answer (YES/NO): NO